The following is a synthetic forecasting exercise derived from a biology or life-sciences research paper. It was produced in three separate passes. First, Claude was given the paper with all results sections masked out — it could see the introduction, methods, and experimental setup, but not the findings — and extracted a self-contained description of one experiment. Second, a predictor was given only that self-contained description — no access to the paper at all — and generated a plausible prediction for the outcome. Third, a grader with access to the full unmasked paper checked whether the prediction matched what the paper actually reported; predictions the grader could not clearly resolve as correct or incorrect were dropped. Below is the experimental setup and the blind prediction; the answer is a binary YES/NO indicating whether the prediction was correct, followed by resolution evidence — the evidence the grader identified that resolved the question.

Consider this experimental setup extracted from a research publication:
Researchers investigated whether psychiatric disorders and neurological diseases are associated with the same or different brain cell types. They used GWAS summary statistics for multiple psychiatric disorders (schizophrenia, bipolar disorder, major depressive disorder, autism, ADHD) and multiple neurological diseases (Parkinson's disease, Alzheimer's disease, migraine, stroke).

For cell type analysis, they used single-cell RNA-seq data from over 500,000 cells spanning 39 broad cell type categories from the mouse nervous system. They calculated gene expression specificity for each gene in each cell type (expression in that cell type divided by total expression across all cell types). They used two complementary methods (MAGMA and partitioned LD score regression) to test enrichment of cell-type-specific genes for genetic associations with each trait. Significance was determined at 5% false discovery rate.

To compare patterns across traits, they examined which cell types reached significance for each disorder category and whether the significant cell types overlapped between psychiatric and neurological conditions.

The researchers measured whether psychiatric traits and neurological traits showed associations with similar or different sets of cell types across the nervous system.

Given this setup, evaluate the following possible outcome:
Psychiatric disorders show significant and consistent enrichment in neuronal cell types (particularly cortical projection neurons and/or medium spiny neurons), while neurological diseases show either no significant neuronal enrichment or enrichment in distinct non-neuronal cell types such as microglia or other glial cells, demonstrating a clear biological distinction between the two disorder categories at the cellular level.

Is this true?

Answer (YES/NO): NO